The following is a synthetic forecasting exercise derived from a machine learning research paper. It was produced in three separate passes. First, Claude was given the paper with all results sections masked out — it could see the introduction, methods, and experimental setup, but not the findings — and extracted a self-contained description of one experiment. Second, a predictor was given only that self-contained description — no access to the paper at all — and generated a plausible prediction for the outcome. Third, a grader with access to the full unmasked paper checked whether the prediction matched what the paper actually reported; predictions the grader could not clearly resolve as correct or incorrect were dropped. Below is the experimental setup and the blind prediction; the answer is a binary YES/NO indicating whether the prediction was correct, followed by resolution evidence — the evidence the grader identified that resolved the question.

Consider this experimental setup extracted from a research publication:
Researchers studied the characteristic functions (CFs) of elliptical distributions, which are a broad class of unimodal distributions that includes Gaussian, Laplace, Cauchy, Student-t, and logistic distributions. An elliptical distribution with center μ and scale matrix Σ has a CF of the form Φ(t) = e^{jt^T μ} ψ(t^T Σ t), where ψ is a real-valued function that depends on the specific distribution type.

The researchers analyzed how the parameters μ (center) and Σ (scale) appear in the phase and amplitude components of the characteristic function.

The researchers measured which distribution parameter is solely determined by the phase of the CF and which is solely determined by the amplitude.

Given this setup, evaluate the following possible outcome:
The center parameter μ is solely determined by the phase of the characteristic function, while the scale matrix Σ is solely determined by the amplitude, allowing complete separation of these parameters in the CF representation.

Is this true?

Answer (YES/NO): YES